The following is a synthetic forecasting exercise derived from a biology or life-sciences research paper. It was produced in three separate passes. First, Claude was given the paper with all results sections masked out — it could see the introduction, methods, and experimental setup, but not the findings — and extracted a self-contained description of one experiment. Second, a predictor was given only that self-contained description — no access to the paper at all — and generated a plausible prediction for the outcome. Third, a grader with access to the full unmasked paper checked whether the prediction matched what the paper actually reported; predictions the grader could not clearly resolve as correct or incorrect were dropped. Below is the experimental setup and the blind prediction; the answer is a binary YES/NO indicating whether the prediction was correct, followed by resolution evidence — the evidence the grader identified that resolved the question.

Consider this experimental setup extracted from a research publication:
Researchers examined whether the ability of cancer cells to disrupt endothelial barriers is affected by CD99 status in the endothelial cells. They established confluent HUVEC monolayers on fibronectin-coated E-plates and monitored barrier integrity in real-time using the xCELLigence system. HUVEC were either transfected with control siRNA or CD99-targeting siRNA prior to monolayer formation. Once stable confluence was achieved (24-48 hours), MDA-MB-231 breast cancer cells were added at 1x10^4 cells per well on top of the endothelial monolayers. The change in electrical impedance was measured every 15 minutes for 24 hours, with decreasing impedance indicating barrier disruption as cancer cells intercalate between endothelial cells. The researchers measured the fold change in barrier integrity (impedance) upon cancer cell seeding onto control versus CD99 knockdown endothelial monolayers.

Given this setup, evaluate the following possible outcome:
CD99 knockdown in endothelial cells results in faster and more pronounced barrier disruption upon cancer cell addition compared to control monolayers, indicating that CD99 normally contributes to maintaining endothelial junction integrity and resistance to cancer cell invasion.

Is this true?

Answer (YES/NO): NO